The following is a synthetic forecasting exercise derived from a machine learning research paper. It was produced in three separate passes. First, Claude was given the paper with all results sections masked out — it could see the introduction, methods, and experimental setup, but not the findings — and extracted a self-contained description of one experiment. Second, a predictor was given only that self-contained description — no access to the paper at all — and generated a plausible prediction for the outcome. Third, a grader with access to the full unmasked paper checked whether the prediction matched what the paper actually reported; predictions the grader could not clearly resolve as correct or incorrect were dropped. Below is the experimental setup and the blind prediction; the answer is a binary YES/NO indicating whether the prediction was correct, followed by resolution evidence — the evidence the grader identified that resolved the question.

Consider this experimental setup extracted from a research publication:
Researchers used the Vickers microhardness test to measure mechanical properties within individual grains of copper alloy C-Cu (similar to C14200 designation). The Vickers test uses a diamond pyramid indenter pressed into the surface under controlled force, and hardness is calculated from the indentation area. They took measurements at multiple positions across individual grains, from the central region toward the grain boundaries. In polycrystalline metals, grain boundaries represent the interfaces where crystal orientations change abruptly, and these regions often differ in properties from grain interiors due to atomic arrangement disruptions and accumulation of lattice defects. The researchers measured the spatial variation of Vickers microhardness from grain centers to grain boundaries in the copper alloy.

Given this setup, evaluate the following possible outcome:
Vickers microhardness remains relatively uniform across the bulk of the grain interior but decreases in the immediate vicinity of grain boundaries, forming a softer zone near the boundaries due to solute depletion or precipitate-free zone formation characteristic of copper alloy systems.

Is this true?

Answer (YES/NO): NO